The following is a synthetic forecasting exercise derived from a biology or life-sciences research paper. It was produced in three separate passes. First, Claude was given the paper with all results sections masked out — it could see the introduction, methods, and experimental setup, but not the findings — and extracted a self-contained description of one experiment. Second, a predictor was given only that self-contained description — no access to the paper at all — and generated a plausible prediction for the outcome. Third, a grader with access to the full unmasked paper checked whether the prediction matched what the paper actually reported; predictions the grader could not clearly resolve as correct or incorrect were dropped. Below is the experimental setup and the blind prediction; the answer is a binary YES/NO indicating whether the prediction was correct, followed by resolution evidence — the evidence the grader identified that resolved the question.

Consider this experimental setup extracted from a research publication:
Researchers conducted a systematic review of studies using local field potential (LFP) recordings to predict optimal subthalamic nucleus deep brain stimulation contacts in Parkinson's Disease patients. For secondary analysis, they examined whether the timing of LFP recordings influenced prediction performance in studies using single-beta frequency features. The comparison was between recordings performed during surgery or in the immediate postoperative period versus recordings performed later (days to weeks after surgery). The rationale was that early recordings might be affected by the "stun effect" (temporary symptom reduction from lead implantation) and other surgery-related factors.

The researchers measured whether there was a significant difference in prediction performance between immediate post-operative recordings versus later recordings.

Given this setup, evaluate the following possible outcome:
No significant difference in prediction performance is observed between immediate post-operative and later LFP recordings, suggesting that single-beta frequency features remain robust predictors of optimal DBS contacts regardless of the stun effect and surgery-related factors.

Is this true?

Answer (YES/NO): YES